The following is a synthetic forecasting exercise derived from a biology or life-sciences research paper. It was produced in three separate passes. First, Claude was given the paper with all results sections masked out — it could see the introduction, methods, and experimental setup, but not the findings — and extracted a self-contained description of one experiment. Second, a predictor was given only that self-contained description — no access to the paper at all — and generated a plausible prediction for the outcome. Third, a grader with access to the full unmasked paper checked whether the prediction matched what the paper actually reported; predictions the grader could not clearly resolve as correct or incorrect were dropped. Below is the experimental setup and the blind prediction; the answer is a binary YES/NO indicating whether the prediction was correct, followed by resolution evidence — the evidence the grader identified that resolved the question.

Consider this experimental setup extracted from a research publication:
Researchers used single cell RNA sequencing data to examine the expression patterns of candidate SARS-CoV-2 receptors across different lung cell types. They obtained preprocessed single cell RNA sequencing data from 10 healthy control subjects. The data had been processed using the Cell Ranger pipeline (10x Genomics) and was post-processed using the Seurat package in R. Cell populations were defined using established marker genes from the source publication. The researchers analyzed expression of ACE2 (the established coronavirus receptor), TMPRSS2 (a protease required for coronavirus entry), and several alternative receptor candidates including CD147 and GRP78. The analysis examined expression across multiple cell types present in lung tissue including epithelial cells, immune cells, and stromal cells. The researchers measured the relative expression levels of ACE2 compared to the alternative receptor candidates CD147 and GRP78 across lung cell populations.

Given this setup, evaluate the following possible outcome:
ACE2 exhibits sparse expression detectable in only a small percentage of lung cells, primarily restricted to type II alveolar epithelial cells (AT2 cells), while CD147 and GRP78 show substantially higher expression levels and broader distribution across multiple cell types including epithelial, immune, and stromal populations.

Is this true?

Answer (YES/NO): NO